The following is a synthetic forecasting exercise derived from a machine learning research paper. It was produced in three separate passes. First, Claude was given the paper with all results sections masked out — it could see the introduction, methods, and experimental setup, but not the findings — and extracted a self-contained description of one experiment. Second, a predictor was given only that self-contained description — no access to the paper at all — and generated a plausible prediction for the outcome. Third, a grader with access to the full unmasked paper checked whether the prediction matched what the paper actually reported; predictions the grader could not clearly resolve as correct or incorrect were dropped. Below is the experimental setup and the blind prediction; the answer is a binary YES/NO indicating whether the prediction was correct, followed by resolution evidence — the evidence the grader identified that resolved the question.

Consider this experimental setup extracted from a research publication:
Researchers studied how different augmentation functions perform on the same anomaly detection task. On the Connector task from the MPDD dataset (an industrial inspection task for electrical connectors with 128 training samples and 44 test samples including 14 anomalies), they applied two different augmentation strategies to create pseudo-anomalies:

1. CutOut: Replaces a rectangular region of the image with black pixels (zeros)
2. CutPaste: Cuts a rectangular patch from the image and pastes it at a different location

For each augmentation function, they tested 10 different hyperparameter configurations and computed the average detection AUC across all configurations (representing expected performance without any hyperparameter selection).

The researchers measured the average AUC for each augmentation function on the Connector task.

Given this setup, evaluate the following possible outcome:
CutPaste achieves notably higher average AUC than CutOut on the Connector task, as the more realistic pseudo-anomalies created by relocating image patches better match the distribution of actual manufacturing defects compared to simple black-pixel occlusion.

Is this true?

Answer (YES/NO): NO